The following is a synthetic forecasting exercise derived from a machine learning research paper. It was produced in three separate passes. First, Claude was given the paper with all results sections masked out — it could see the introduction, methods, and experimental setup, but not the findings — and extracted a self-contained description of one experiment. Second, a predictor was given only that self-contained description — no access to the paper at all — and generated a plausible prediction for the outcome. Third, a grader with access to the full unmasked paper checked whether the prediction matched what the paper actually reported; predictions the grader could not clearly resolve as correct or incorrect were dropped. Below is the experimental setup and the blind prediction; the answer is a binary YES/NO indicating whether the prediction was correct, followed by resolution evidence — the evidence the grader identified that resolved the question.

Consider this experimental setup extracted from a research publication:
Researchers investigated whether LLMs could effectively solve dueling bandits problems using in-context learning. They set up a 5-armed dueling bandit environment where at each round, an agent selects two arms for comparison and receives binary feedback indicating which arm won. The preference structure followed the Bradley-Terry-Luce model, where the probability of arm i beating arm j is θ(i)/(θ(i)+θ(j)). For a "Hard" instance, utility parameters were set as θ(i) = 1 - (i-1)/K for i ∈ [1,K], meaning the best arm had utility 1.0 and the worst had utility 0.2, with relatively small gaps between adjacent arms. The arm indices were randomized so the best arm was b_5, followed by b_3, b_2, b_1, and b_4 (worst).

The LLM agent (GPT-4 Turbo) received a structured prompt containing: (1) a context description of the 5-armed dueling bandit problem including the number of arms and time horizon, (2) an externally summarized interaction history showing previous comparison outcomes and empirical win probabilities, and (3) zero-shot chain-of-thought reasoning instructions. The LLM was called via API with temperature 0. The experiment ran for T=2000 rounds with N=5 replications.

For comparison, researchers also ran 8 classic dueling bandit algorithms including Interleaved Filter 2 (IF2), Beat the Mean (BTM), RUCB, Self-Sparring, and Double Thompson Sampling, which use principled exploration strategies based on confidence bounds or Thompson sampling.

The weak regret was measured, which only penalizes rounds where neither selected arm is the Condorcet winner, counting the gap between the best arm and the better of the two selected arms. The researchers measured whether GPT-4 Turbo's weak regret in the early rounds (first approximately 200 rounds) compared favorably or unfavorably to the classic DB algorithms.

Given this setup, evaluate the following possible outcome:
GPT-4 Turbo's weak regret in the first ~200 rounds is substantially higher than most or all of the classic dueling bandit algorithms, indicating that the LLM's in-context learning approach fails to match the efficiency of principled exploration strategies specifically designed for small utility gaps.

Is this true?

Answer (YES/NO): NO